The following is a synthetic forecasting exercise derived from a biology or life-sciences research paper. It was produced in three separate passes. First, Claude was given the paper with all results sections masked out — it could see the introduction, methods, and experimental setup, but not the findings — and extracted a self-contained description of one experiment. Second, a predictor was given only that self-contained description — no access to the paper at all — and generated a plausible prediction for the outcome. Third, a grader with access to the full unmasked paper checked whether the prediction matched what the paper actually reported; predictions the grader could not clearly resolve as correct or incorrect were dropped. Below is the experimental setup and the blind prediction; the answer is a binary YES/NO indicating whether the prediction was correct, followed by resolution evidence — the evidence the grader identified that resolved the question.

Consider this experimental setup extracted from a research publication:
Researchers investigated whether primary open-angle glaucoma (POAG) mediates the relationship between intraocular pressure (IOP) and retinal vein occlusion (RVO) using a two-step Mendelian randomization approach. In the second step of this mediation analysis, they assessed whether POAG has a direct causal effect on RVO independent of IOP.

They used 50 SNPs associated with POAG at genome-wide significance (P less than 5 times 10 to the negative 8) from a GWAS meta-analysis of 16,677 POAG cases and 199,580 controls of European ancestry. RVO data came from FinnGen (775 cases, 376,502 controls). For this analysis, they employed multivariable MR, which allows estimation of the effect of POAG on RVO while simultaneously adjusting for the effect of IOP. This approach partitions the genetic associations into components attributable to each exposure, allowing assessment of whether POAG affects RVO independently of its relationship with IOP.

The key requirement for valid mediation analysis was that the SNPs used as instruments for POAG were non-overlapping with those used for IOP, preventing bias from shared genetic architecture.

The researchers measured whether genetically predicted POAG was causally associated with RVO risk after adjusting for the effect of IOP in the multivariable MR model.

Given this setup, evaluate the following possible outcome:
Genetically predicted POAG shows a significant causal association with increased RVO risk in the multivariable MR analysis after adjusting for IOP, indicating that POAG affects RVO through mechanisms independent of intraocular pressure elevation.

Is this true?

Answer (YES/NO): YES